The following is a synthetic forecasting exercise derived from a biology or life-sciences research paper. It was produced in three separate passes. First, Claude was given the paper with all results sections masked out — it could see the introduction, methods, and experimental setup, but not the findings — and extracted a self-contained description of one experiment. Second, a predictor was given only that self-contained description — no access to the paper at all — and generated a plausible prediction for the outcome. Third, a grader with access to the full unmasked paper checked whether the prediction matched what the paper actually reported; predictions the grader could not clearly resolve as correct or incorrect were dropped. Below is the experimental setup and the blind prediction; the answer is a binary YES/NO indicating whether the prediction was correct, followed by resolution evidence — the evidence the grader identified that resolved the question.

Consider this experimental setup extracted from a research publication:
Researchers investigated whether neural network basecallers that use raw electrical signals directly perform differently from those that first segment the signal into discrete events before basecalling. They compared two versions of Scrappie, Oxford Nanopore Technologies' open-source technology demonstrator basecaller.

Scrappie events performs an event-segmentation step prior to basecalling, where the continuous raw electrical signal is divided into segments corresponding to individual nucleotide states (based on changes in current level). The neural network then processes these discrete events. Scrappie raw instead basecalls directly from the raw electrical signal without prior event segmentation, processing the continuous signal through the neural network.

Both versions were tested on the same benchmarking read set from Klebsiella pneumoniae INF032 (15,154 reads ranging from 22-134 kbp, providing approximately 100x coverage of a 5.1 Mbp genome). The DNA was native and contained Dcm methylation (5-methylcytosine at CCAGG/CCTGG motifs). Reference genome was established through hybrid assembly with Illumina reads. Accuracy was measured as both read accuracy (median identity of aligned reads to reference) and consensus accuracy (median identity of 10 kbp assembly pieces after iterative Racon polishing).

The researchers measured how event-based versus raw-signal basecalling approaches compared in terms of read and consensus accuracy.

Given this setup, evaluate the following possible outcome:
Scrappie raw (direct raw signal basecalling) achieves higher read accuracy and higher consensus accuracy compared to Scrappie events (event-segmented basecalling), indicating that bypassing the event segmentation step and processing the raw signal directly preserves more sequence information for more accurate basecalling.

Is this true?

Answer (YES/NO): YES